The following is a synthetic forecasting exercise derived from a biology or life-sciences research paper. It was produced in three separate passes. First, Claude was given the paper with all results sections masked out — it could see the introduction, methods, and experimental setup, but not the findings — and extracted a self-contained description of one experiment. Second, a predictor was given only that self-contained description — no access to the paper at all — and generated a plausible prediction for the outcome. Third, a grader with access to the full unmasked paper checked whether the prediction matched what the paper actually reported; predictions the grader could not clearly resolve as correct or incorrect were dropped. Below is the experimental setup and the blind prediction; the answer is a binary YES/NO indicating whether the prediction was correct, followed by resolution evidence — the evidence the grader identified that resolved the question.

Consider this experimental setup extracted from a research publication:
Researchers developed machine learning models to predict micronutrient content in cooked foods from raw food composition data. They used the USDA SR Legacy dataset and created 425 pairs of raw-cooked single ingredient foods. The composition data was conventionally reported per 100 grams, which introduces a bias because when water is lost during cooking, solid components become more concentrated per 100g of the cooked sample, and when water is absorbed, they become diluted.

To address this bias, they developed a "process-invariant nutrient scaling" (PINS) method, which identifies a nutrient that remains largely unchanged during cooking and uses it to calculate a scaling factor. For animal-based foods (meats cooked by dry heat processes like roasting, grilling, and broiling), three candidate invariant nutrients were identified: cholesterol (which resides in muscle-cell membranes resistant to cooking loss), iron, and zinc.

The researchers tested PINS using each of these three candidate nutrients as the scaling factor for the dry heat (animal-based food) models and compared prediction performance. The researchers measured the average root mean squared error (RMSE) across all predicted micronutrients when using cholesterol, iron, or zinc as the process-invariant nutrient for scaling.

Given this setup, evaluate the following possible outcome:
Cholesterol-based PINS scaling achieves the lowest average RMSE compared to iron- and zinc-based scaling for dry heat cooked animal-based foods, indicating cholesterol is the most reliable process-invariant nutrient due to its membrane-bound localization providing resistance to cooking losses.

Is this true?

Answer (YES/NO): NO